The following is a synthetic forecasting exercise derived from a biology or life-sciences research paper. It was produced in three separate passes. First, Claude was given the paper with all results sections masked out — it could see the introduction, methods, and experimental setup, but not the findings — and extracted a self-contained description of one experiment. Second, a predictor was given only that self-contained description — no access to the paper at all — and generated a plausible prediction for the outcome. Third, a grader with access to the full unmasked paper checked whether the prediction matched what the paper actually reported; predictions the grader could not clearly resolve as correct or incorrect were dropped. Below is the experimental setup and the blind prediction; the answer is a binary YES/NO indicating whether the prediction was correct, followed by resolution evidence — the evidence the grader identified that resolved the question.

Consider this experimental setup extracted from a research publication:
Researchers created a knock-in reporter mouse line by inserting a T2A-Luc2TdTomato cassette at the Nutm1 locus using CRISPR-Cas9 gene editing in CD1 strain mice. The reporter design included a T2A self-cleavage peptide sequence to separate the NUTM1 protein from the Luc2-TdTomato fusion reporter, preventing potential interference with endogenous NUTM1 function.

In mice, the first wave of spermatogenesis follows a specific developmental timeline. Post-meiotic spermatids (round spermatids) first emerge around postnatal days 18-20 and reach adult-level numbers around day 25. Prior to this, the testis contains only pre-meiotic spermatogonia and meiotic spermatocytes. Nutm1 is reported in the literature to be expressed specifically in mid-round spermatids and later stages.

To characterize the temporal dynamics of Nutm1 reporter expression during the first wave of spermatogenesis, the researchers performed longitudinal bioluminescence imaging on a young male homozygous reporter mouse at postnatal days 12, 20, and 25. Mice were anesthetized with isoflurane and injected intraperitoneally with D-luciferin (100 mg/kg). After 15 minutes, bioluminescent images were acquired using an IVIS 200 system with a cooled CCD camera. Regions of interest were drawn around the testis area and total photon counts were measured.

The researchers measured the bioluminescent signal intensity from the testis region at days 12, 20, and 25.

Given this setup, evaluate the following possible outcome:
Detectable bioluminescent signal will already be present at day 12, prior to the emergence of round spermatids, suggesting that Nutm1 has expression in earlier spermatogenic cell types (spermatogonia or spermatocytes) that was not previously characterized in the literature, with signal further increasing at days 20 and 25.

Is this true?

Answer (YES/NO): YES